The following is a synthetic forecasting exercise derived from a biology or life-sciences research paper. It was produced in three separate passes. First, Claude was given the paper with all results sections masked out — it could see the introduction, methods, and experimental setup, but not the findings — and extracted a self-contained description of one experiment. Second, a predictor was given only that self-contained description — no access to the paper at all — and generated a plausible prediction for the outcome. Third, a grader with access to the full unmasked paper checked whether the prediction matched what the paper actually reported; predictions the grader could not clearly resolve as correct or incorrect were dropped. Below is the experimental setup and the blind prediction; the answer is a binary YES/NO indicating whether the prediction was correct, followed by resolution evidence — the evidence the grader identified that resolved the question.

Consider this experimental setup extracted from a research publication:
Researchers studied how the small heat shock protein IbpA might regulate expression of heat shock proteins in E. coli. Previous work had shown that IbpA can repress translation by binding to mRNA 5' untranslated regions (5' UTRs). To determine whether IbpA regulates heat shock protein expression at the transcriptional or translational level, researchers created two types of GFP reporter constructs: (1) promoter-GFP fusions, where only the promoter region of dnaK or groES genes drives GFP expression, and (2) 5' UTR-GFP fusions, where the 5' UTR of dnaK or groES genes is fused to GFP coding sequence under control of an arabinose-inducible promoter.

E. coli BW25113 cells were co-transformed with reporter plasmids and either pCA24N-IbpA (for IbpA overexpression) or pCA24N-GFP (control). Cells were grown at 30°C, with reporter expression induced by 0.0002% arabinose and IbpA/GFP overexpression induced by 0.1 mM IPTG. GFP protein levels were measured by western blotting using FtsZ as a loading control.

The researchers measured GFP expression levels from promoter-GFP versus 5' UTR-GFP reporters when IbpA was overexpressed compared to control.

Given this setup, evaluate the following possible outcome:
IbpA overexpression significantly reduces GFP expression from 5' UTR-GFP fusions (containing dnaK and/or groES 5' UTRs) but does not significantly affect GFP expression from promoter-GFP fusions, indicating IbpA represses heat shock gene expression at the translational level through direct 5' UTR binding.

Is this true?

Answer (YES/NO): NO